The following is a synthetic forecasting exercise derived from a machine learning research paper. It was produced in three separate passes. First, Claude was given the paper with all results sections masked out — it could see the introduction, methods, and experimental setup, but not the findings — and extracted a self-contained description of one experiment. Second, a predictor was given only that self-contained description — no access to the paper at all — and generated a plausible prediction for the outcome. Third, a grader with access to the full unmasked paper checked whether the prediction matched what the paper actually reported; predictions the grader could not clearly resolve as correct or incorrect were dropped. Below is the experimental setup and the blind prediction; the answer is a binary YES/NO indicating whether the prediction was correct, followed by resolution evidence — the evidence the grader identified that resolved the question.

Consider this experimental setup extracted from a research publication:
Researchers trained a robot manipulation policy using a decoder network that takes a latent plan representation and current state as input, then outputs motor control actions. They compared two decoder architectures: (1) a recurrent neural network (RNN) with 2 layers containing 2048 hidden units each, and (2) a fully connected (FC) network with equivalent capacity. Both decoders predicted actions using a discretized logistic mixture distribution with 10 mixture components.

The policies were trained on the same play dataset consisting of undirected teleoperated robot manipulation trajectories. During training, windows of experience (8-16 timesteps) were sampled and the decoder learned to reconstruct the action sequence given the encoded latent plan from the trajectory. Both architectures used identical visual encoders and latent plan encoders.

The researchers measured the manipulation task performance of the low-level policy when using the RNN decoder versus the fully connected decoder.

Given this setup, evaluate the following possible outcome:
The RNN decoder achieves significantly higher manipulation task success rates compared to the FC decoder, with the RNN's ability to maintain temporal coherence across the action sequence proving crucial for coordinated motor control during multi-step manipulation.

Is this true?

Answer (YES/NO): NO